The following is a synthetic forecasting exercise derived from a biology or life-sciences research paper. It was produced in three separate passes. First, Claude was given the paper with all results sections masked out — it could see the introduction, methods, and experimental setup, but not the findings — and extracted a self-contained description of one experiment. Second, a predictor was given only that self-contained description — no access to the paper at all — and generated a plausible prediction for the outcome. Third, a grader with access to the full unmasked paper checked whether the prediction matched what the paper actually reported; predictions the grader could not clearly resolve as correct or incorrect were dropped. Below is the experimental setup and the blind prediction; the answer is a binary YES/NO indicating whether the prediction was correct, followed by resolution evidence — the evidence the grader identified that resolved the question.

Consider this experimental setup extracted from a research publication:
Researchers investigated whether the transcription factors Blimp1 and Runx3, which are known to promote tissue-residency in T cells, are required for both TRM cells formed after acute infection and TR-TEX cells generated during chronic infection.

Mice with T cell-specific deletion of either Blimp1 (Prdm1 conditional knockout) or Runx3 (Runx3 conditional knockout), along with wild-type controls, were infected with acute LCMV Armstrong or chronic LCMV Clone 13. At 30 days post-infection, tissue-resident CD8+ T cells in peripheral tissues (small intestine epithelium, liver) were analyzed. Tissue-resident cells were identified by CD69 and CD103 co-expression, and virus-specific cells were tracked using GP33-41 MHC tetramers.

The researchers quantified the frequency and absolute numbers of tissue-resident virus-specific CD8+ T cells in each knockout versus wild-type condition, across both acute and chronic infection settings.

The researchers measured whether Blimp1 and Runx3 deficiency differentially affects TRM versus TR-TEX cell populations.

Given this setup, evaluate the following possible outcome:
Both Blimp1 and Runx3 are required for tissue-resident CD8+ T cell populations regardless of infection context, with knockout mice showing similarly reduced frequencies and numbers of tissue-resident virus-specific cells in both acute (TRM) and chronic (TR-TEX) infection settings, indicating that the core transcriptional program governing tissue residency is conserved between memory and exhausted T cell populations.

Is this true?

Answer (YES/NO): YES